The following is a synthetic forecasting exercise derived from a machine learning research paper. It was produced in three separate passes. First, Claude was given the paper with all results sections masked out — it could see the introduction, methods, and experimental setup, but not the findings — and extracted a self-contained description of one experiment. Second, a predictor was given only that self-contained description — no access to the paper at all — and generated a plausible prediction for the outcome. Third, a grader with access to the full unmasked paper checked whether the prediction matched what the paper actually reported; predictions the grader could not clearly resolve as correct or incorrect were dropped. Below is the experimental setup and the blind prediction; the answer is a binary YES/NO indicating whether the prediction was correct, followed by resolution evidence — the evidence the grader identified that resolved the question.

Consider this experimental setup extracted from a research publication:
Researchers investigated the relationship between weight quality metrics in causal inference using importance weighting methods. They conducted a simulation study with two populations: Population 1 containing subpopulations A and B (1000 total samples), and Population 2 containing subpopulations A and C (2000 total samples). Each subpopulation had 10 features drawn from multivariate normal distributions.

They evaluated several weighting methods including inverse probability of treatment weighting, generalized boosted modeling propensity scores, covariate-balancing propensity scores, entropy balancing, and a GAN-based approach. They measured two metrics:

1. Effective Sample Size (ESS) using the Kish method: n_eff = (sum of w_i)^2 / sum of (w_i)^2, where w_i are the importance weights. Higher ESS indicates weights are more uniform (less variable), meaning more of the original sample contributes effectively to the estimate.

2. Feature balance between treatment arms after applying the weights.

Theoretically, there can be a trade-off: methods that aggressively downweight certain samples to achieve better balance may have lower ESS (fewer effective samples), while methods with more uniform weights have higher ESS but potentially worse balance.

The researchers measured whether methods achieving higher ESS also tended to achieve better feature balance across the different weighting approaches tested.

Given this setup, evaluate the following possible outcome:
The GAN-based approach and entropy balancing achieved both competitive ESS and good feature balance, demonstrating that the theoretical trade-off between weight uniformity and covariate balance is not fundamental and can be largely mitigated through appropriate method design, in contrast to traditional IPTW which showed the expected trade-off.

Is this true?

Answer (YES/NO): NO